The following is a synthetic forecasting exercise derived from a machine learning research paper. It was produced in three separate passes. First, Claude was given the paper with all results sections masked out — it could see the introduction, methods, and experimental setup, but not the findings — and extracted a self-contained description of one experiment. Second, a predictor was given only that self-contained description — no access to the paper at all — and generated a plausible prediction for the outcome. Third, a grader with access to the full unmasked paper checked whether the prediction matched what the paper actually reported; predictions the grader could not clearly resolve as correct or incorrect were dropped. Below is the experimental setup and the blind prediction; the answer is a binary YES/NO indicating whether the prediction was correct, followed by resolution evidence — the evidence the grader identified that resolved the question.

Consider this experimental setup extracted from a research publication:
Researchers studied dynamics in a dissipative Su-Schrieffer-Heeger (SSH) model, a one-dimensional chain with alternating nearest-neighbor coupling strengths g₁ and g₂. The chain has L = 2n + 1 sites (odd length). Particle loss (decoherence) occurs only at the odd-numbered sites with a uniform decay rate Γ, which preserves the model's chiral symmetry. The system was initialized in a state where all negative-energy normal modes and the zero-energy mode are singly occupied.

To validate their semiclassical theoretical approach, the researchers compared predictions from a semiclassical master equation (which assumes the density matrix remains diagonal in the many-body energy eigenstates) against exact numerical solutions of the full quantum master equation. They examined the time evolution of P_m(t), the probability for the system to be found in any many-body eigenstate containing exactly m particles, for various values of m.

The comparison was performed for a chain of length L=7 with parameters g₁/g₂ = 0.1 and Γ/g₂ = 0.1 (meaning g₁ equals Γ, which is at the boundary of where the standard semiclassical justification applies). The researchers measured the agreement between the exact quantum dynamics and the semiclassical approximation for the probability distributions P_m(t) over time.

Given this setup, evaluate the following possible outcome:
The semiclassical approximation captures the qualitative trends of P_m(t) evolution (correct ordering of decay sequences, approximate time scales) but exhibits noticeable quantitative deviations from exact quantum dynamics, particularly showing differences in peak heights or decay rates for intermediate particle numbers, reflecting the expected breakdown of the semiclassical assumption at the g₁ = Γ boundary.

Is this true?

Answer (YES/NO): NO